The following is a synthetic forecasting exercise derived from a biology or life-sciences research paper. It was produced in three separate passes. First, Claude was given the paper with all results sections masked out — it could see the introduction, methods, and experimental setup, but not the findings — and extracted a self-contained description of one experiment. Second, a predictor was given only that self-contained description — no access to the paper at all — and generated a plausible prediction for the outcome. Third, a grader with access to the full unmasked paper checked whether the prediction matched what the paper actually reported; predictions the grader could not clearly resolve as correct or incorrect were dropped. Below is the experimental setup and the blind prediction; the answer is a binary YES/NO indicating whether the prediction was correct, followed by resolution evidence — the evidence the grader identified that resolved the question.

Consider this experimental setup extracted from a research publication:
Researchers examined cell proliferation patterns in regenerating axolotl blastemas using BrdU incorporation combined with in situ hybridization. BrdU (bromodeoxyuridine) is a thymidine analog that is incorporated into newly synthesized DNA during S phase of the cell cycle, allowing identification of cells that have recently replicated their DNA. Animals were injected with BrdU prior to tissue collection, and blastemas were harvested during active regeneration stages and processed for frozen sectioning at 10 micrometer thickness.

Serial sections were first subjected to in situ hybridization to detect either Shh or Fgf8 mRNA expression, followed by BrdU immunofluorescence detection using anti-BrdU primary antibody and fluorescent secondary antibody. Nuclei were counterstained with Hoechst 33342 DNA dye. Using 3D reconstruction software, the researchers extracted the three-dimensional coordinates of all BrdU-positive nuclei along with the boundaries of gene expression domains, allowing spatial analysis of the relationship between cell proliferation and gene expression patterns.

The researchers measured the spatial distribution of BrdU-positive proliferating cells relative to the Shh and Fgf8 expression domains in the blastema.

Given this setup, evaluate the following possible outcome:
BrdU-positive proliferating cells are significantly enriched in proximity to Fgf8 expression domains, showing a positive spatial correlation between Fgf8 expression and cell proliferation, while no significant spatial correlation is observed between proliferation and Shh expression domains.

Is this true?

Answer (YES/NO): NO